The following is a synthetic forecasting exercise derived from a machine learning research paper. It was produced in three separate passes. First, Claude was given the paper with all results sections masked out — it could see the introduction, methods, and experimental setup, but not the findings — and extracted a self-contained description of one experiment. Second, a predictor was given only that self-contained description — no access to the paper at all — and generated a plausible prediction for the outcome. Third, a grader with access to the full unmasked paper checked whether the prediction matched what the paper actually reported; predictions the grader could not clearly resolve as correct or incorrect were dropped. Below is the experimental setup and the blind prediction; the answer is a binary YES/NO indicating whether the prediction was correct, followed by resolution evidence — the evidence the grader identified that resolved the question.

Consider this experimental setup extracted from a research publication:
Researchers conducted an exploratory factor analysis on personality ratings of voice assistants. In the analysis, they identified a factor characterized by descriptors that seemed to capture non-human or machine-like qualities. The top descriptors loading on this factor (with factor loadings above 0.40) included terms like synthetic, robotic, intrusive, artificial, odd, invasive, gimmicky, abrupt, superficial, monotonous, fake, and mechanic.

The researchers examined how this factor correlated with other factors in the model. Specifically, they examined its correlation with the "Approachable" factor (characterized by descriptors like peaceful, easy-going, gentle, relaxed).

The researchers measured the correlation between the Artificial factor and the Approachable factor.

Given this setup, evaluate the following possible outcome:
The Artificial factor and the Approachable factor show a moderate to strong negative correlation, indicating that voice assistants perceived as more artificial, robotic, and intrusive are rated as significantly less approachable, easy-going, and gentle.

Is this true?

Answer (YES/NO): NO